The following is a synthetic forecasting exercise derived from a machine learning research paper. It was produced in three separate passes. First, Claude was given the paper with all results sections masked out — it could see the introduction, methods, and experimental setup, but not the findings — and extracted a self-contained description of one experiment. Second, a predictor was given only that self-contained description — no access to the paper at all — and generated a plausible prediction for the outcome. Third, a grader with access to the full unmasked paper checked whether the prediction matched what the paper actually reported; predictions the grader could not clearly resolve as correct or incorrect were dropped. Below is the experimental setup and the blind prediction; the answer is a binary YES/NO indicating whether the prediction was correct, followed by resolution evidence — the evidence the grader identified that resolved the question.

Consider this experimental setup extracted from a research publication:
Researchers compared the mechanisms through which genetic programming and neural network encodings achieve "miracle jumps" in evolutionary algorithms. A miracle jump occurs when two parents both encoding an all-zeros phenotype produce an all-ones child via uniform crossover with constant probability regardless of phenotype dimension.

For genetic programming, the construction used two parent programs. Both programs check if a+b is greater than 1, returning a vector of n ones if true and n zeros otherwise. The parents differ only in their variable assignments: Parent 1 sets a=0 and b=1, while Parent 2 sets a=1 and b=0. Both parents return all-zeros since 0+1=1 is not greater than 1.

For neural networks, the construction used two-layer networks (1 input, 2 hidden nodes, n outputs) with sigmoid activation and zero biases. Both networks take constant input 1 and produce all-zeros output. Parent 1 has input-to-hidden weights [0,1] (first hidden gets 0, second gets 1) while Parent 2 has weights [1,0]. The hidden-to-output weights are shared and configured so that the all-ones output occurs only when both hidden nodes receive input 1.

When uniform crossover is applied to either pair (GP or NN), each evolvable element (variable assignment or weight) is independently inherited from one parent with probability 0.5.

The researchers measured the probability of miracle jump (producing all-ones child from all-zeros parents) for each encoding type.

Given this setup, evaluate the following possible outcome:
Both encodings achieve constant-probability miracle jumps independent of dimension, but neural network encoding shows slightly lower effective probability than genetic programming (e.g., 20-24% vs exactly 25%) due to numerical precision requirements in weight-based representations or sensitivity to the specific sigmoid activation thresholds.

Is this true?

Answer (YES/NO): NO